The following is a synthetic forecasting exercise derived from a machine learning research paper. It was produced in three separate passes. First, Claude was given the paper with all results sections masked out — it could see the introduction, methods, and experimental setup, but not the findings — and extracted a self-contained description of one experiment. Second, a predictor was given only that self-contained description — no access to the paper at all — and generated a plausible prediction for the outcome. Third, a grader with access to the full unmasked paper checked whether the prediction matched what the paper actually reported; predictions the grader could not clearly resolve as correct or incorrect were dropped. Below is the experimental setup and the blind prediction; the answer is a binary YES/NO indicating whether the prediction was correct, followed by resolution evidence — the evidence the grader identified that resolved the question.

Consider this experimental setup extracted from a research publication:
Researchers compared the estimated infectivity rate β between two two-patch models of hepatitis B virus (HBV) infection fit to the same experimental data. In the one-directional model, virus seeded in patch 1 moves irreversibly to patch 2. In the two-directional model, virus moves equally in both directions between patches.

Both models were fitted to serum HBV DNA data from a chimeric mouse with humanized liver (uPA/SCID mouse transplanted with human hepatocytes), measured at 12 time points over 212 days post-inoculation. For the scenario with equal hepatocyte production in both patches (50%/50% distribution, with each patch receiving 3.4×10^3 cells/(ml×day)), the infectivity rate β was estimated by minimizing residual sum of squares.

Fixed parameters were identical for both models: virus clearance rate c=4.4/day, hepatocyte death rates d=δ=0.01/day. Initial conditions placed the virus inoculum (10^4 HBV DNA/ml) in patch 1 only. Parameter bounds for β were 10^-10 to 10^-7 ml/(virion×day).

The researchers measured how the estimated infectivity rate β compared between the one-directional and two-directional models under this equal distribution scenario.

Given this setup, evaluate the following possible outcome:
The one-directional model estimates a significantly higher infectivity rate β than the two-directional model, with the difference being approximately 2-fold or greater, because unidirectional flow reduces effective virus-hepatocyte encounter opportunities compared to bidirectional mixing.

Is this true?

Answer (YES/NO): NO